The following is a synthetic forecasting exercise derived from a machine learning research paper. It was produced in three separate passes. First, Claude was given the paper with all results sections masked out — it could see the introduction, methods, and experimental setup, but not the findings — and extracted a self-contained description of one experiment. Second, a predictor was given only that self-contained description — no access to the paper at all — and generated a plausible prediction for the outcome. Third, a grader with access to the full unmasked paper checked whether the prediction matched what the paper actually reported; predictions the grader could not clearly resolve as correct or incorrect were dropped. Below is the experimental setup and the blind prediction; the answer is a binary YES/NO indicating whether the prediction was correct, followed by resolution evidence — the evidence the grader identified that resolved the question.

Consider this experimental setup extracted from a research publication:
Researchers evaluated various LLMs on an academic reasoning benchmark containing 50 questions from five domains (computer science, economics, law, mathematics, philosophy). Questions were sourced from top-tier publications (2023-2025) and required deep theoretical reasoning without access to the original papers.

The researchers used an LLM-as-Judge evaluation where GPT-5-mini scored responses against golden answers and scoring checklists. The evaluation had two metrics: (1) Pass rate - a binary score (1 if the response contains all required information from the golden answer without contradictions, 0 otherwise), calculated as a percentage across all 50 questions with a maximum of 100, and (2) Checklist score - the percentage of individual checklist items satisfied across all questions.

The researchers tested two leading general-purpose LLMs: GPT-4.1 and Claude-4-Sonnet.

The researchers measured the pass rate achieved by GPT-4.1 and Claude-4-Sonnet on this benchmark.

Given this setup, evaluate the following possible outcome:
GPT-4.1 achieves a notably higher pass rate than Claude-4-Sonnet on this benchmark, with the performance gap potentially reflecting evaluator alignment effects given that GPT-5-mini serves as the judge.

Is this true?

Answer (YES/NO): NO